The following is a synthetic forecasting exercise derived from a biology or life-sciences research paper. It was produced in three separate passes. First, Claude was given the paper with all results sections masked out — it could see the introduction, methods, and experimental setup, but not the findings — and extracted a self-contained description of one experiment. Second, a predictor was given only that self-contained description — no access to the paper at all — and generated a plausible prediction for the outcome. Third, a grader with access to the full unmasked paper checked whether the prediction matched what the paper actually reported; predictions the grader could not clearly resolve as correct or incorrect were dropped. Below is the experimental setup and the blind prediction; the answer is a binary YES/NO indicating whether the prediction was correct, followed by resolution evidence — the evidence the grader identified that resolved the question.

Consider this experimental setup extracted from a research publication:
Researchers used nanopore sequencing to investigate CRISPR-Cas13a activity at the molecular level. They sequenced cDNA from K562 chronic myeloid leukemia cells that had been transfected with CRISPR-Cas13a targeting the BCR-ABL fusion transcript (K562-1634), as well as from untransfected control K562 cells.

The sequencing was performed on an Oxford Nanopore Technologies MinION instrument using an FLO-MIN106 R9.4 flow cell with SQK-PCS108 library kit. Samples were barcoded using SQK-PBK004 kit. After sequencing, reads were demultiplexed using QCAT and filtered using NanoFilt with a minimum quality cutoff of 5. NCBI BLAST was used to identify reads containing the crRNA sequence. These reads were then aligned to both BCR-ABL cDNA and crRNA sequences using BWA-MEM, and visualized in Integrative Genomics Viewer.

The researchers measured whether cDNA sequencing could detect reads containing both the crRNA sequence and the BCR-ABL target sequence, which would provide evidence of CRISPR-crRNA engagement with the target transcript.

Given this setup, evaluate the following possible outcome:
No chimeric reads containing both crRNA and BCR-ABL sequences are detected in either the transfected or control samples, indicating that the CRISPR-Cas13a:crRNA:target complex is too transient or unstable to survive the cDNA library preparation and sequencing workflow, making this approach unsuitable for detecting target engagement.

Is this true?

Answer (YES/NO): NO